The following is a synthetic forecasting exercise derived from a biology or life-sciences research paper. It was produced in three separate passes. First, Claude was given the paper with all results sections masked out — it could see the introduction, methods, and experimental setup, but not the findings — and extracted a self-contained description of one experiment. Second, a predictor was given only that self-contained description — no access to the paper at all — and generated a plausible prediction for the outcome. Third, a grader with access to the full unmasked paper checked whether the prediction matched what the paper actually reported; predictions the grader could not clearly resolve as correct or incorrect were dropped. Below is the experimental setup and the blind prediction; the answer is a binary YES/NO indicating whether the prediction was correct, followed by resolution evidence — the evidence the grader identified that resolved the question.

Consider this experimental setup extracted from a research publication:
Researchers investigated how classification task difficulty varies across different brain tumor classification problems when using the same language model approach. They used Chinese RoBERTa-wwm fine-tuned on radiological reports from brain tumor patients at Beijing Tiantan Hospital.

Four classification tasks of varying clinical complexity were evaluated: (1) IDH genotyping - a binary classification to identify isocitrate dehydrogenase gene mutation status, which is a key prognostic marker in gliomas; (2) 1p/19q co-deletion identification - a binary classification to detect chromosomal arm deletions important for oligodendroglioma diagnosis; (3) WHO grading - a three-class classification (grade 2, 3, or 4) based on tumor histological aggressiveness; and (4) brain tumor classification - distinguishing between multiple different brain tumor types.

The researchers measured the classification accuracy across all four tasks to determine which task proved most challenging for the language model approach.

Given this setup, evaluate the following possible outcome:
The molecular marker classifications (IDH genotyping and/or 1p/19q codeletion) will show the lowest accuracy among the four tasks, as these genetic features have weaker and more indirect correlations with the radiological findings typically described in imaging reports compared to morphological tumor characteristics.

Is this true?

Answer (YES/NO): NO